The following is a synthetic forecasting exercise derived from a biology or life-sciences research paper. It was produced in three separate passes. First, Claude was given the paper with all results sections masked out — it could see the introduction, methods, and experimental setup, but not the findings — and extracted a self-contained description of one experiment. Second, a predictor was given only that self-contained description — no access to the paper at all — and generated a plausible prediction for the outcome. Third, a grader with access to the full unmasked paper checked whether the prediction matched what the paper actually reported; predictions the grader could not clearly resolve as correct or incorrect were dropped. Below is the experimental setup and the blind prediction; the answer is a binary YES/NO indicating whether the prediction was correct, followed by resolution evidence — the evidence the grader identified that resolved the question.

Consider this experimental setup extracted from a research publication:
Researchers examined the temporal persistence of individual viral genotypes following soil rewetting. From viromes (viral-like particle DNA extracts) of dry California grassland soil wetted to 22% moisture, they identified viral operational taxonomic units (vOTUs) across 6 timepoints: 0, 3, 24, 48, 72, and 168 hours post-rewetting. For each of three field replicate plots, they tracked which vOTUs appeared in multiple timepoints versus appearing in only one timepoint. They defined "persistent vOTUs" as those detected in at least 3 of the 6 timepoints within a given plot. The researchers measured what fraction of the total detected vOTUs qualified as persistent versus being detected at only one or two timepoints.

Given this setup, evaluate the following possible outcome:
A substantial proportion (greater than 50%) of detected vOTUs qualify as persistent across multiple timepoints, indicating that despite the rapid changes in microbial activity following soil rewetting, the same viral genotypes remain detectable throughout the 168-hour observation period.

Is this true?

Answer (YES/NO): NO